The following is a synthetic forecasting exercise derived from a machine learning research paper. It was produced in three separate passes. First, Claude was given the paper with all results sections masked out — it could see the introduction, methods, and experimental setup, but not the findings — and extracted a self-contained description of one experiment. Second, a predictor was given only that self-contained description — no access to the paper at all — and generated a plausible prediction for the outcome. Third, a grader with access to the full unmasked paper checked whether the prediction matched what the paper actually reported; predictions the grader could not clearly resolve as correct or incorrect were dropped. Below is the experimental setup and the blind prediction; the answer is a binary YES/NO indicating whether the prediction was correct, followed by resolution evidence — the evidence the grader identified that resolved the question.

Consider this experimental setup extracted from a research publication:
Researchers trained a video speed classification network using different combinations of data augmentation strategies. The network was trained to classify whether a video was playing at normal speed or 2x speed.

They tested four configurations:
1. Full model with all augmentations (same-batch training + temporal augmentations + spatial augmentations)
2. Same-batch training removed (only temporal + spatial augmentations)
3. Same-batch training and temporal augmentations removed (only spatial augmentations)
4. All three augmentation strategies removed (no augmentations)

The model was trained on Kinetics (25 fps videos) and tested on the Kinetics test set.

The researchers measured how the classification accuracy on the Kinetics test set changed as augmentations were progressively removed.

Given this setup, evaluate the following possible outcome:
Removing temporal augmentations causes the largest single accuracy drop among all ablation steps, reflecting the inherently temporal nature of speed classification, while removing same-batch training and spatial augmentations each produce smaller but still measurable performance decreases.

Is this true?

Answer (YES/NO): NO